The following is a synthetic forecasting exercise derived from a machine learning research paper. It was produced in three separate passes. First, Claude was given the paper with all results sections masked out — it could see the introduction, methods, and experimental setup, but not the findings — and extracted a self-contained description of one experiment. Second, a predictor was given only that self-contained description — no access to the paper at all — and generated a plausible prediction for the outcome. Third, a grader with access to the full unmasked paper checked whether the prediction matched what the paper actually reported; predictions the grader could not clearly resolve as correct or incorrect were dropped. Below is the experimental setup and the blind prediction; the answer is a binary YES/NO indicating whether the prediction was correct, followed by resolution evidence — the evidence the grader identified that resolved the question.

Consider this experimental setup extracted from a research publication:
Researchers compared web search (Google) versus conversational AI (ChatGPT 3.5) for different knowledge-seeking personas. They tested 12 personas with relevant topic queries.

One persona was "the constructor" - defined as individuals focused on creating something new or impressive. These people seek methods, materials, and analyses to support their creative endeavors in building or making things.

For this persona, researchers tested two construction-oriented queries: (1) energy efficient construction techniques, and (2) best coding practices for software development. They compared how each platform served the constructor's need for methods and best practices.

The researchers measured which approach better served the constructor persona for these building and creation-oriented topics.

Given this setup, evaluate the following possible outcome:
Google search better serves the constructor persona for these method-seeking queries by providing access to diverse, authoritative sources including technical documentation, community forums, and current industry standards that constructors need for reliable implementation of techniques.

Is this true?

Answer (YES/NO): YES